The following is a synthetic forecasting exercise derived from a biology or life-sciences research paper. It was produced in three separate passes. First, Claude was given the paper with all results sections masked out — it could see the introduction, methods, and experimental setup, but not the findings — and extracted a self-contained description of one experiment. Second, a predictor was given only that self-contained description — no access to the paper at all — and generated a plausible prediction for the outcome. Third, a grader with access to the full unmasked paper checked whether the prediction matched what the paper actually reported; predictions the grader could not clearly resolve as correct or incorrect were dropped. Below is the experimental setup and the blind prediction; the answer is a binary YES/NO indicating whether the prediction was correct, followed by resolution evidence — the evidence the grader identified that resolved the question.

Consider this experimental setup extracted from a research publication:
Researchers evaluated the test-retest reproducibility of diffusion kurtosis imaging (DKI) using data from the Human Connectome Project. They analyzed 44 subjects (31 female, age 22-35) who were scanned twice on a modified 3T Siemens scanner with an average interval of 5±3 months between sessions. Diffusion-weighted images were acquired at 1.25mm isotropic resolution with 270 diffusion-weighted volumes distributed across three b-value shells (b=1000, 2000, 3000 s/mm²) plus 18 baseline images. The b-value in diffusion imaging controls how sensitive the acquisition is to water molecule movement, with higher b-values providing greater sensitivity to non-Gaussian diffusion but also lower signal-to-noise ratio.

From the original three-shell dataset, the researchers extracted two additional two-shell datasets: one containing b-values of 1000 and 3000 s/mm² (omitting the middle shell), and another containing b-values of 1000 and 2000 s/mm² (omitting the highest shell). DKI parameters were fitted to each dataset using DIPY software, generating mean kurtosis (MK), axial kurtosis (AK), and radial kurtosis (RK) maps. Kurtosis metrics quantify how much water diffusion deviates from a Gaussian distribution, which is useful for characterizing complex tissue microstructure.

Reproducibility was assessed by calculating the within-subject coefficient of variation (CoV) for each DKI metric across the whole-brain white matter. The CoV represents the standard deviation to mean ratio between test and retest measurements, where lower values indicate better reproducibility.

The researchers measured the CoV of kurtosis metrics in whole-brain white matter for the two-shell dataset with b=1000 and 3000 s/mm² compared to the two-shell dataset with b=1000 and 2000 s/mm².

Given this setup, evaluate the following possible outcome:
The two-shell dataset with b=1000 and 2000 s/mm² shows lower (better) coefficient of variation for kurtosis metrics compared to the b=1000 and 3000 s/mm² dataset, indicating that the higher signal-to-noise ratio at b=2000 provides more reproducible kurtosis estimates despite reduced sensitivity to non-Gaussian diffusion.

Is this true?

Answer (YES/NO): NO